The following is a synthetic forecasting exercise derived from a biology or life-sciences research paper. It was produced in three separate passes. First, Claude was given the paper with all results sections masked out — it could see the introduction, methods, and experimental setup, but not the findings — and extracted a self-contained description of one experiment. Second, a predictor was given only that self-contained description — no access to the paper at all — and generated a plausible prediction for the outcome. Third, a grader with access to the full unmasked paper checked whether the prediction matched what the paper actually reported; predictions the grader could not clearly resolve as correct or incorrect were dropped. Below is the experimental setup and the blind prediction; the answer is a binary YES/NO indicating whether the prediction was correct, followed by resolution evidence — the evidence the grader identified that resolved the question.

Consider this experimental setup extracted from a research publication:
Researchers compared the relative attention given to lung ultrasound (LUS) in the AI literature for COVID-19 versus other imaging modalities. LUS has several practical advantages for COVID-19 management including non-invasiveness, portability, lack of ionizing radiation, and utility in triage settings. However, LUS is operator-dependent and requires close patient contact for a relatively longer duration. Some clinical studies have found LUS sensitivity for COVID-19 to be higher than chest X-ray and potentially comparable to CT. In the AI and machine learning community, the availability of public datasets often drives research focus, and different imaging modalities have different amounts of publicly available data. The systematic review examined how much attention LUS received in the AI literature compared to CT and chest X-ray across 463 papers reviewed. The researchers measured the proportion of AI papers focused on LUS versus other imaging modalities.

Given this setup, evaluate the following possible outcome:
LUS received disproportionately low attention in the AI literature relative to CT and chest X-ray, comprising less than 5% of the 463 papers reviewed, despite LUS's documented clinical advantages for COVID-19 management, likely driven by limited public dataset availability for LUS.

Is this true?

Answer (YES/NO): YES